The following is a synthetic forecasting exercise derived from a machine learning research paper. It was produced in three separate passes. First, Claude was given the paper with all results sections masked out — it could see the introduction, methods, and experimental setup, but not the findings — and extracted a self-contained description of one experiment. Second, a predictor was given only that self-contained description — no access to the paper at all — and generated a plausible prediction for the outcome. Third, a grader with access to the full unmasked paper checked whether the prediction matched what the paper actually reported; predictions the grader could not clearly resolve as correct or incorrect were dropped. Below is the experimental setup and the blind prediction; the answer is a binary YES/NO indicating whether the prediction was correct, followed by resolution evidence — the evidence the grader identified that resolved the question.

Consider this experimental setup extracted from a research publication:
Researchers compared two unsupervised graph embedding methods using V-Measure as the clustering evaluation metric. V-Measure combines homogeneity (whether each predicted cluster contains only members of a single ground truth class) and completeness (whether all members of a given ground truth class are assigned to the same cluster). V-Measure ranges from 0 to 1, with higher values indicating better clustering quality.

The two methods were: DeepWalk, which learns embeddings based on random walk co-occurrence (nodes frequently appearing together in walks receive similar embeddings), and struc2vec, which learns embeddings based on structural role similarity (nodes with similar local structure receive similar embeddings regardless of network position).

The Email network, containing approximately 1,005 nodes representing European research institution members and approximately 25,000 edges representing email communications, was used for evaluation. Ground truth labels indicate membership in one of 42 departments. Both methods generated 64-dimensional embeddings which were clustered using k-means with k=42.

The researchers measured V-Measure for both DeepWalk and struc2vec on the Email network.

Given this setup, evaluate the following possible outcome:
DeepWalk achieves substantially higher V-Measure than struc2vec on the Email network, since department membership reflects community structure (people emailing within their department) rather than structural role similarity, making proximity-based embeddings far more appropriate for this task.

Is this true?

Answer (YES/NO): YES